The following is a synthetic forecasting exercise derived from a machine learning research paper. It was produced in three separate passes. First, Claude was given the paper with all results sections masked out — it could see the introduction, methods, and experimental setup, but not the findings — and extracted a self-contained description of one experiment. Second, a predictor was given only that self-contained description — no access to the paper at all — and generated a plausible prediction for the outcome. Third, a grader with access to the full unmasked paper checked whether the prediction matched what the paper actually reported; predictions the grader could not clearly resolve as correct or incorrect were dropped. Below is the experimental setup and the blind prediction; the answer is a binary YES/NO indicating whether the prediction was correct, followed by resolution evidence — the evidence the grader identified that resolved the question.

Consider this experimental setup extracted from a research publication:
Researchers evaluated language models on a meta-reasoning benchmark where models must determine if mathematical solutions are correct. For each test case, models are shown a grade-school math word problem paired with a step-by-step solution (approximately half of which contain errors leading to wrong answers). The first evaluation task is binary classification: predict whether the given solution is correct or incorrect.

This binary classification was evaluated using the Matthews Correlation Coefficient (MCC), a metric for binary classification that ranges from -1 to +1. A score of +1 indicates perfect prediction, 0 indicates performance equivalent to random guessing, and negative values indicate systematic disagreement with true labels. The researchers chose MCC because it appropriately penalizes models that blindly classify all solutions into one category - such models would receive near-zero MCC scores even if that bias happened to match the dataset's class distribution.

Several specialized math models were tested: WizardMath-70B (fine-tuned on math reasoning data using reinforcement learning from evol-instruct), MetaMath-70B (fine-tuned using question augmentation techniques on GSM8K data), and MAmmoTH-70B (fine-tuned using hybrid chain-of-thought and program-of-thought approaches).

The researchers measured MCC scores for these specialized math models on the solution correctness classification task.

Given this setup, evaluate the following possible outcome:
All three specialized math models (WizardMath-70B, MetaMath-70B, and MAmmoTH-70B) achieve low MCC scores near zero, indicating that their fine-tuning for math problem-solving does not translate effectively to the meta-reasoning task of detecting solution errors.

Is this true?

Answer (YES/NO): NO